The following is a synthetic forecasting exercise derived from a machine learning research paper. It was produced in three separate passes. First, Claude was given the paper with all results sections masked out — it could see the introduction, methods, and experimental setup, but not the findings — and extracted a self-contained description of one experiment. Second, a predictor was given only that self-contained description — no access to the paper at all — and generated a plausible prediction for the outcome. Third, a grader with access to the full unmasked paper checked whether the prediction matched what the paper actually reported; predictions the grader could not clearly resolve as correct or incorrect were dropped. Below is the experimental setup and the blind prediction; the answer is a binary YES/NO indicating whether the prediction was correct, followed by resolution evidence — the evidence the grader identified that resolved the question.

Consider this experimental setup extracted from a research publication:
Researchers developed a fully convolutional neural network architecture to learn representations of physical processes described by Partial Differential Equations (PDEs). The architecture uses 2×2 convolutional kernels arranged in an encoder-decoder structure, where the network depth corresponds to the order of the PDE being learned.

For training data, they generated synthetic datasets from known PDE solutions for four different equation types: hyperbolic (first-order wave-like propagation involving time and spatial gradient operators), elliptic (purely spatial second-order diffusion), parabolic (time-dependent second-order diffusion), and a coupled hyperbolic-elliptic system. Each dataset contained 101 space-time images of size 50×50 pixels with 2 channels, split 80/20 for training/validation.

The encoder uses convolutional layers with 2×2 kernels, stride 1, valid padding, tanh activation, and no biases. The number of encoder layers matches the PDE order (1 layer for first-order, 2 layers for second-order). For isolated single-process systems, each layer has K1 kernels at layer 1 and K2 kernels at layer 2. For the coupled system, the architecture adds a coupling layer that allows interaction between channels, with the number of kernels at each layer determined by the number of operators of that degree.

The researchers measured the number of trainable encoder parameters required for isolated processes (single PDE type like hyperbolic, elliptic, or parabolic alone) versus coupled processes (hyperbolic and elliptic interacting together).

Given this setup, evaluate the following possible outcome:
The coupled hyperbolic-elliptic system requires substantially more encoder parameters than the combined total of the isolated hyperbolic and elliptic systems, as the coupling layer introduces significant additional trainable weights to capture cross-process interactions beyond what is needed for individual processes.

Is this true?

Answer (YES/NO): NO